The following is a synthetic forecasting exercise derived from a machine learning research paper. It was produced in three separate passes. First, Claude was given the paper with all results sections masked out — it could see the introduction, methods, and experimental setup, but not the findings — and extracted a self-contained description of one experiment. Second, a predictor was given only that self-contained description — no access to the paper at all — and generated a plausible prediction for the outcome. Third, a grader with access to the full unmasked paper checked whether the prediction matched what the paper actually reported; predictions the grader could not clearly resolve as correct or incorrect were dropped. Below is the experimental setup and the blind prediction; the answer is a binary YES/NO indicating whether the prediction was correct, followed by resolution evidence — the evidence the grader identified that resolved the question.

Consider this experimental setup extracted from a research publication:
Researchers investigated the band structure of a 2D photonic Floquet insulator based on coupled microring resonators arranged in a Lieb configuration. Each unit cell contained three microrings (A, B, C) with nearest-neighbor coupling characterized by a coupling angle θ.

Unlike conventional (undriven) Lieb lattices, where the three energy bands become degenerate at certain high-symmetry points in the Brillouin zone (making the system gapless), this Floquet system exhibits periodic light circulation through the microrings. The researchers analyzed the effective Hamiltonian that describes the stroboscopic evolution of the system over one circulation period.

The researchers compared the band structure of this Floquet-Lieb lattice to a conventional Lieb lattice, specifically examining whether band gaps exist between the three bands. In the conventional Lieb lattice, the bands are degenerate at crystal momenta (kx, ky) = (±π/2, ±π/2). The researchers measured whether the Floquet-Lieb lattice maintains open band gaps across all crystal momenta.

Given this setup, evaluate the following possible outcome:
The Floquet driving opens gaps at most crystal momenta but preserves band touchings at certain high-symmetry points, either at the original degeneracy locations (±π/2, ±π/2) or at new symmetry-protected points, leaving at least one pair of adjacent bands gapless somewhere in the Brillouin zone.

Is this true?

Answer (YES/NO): NO